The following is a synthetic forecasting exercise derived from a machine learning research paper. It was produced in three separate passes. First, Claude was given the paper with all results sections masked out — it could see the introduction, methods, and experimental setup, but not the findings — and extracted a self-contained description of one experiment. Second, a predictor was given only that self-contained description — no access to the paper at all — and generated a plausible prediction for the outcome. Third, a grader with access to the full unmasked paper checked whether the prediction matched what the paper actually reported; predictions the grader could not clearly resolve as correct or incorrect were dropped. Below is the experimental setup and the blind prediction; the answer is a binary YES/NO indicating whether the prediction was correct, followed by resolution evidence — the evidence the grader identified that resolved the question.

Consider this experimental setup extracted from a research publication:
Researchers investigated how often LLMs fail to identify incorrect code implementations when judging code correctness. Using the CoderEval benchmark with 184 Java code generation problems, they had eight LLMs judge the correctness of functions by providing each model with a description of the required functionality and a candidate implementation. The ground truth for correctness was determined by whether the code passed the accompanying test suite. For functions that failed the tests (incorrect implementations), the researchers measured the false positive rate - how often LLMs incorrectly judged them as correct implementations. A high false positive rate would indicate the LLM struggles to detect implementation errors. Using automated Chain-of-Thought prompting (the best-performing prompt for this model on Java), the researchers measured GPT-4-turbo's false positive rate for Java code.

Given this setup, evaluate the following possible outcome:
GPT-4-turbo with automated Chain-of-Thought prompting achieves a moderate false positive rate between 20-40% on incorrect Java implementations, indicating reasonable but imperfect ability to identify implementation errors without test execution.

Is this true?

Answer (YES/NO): NO